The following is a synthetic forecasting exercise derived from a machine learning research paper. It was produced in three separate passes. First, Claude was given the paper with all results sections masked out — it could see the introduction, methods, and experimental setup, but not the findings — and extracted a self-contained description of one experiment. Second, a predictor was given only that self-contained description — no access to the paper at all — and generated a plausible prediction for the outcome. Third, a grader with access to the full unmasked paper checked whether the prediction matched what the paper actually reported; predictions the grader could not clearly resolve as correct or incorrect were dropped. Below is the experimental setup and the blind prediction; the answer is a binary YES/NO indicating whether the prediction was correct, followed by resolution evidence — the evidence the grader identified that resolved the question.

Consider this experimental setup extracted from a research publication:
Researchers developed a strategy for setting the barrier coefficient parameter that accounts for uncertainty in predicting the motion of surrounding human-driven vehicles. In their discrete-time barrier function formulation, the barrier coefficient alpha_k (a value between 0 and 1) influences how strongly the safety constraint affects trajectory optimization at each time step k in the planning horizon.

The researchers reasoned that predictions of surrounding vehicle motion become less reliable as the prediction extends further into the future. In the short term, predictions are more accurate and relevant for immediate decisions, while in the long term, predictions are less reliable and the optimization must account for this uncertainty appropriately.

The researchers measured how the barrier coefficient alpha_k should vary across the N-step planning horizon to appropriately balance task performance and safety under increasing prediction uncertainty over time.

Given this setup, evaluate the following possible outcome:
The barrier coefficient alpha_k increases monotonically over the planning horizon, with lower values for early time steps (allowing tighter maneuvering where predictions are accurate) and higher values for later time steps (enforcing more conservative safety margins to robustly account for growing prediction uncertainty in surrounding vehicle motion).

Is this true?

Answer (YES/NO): NO